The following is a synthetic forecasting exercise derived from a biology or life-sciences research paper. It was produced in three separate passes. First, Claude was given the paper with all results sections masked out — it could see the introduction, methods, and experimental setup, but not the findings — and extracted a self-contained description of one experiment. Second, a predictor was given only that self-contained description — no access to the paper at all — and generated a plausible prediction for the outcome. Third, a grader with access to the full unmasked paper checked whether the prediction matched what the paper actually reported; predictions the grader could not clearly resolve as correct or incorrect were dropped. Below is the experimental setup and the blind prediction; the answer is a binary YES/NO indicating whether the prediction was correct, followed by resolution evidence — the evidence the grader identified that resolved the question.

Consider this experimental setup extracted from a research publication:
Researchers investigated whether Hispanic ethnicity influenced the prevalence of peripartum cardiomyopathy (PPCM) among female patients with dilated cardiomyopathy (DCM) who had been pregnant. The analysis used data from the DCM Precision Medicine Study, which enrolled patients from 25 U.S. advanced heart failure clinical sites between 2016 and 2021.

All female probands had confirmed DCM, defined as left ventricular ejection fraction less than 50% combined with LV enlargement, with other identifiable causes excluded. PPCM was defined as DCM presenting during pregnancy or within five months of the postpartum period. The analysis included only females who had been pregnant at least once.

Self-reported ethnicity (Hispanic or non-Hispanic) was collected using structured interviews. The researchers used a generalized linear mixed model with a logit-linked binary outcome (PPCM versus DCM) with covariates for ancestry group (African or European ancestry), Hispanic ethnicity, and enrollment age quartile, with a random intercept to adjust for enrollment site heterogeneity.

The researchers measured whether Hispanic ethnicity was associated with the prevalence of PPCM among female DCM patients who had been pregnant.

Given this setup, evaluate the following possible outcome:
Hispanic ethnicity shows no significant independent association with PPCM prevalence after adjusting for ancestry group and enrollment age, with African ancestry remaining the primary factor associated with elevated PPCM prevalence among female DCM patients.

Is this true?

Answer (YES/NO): NO